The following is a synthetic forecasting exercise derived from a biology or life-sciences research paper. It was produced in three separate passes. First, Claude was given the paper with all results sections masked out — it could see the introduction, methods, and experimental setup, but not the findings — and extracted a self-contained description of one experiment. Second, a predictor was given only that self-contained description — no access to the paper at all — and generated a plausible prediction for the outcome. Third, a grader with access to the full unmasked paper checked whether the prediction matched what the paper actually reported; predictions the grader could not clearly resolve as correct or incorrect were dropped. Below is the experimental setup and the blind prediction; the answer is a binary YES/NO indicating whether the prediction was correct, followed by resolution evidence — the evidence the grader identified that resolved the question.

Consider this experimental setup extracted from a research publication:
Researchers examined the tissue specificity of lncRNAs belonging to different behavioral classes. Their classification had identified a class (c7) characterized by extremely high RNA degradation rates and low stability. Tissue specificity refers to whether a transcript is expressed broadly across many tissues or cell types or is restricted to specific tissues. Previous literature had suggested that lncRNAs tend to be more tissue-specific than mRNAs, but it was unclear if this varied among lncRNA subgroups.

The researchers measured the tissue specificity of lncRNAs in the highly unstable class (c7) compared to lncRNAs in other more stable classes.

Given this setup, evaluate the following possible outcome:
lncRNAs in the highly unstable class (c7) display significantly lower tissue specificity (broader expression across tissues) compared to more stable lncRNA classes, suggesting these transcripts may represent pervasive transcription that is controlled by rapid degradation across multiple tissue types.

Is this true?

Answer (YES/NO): NO